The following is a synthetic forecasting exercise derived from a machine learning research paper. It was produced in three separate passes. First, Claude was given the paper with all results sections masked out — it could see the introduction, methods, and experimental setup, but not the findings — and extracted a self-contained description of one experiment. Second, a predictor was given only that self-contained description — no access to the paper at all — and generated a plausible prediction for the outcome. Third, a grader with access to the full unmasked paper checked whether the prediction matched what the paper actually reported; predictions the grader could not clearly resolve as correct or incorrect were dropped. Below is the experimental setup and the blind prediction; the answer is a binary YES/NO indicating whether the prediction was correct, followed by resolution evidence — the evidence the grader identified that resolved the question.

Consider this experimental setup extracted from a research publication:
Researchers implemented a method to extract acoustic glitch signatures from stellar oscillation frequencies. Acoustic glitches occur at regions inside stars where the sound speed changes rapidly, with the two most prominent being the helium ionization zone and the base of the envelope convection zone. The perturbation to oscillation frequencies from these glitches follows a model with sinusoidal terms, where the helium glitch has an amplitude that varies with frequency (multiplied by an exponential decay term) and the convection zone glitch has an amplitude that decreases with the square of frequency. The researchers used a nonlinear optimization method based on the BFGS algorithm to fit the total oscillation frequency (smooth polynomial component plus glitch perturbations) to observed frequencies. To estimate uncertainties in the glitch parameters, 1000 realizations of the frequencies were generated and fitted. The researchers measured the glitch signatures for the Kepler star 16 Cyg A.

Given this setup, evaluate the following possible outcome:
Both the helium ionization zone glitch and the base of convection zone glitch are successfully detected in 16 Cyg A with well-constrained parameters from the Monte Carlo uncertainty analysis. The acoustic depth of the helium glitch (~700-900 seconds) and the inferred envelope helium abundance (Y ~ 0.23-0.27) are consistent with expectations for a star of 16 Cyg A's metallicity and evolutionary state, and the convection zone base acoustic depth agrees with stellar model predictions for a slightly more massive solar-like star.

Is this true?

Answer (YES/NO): NO